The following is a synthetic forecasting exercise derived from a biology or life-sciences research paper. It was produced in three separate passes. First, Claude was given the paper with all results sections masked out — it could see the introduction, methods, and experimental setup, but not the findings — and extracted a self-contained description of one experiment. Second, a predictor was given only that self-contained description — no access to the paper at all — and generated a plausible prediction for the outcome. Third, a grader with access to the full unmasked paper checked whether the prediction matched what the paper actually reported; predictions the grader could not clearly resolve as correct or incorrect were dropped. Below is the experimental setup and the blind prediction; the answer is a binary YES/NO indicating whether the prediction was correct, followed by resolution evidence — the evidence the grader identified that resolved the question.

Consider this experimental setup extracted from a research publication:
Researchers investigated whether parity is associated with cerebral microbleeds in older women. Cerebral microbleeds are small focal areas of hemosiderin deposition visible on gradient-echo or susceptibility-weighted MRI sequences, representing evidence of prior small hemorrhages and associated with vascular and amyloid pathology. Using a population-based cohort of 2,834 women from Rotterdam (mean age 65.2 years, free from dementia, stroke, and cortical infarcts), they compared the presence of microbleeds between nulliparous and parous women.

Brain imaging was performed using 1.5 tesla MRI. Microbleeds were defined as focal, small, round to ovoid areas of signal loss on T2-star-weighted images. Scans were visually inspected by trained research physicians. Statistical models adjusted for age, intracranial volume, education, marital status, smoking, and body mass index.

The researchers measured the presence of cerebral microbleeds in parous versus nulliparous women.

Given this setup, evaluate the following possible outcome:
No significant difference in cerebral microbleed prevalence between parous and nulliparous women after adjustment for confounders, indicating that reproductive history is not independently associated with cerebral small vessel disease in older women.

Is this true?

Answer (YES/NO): NO